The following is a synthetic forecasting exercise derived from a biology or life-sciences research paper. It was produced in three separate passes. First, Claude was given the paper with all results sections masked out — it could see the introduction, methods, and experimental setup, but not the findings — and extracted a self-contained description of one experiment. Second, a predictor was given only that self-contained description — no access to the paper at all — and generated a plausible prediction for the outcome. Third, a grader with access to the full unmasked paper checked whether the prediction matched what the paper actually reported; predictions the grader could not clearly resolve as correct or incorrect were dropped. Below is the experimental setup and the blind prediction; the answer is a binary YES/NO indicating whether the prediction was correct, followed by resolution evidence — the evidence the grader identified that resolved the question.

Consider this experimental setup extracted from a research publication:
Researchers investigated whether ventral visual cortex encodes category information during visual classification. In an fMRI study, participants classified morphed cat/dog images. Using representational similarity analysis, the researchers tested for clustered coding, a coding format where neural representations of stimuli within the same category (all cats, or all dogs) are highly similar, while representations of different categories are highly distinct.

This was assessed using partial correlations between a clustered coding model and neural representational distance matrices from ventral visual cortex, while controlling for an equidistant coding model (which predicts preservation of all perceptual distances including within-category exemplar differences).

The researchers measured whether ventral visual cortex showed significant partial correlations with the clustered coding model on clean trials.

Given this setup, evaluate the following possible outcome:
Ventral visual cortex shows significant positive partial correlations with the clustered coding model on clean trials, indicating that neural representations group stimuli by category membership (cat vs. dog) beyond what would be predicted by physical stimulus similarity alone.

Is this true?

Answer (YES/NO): NO